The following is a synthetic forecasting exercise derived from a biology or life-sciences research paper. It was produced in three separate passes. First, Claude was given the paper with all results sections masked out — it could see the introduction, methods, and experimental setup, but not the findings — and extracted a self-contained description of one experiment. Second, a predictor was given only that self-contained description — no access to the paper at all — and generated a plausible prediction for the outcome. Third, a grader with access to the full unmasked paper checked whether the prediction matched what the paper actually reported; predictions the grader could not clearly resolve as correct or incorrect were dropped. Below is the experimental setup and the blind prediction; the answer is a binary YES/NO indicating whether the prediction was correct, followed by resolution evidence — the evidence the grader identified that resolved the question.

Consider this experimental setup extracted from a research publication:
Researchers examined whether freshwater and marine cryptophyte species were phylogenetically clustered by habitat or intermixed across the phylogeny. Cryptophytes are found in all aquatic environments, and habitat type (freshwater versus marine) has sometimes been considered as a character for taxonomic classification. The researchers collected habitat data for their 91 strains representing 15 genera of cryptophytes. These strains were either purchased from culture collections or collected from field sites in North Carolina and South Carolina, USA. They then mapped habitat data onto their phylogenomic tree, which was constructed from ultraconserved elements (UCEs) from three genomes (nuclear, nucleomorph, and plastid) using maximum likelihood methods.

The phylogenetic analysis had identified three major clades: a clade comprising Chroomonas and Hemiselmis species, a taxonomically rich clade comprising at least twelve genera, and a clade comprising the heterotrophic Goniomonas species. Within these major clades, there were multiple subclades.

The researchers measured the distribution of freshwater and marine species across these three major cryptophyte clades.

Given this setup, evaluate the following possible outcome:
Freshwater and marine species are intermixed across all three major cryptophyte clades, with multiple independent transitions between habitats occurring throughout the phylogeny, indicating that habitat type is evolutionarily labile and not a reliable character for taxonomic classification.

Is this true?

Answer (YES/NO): NO